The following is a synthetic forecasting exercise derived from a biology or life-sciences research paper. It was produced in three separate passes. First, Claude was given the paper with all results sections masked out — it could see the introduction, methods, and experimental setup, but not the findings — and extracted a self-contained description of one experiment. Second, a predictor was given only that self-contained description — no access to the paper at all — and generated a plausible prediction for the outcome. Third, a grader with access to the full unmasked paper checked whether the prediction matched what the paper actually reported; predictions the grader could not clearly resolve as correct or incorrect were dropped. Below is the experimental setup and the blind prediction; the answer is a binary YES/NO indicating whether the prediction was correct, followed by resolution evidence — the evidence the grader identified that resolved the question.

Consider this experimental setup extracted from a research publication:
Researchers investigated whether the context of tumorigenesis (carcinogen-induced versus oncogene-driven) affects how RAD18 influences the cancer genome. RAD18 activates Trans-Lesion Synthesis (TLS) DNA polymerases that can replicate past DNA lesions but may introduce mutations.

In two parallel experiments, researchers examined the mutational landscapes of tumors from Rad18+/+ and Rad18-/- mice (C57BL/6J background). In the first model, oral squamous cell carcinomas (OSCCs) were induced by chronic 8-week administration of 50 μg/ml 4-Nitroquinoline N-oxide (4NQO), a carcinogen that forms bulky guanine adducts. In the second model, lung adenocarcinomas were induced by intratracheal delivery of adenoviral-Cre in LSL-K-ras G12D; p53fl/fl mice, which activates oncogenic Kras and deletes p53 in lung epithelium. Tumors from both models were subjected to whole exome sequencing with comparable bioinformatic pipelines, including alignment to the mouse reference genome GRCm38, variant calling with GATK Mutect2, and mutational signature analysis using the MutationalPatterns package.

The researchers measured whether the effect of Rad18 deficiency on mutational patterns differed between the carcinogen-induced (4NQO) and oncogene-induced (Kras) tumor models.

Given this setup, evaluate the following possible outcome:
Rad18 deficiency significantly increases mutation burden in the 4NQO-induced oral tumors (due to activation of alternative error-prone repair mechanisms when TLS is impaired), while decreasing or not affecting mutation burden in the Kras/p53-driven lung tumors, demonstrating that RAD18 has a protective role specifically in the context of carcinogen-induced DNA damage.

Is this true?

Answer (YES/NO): YES